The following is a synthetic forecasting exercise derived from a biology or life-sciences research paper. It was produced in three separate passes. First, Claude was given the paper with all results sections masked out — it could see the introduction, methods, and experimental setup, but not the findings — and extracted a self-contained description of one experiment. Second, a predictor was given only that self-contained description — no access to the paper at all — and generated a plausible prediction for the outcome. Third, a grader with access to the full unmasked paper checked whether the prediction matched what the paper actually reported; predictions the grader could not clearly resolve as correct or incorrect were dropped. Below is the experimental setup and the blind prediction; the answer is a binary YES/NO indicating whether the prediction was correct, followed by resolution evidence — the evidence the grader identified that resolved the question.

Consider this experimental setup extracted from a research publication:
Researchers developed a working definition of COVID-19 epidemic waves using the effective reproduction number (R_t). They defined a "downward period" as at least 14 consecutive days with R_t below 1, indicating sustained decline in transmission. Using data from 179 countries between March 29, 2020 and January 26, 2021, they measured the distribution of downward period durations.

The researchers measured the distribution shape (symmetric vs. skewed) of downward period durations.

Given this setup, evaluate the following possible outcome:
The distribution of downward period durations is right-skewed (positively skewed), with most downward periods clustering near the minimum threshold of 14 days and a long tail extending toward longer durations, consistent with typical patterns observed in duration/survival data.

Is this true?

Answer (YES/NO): YES